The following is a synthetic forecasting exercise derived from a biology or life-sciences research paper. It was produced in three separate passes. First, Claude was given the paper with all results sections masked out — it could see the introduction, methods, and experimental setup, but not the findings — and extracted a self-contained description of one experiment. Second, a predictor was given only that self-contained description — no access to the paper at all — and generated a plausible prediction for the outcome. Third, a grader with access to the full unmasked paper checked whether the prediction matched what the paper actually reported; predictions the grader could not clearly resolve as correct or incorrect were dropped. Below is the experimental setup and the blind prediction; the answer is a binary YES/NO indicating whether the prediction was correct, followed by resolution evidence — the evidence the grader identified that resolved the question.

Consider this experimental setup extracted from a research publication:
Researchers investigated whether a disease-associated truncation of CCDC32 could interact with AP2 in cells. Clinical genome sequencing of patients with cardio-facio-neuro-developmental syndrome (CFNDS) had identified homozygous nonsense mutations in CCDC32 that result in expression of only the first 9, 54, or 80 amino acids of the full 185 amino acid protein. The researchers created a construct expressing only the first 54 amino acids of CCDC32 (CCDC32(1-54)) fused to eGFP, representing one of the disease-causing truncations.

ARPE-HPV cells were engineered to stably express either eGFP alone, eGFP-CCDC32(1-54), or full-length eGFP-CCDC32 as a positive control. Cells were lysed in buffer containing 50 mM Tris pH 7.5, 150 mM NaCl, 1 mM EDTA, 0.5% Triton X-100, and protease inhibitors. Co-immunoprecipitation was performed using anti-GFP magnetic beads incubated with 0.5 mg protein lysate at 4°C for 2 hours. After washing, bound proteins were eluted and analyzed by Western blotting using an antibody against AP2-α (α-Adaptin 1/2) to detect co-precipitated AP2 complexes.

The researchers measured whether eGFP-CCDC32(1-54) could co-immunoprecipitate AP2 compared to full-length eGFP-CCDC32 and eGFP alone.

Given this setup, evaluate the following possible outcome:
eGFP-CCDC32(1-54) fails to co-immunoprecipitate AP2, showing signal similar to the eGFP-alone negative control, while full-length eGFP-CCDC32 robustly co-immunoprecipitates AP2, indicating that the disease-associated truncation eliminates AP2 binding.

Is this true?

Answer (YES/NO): YES